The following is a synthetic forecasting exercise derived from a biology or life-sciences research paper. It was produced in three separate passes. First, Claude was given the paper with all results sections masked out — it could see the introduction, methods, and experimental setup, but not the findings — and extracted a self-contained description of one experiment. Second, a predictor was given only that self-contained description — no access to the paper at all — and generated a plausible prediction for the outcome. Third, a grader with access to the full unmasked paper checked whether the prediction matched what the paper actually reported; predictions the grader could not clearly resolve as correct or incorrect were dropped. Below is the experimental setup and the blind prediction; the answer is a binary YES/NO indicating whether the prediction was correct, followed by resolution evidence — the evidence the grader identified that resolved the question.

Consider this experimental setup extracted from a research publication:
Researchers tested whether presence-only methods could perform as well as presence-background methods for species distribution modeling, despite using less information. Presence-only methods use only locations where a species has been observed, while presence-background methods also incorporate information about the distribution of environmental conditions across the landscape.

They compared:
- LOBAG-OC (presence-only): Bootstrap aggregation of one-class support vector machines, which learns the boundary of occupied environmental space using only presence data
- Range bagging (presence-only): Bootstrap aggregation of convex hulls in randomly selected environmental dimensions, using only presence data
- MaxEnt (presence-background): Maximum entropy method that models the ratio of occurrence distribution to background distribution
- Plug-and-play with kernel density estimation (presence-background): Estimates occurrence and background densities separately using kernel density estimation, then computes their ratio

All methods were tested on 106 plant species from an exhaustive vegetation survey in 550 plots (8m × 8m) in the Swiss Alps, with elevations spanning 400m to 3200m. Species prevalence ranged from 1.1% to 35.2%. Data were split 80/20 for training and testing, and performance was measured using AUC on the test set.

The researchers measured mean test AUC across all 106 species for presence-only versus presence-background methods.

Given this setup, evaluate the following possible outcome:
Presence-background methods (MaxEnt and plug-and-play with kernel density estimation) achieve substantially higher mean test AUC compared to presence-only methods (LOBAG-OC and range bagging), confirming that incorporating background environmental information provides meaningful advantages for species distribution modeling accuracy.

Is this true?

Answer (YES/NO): YES